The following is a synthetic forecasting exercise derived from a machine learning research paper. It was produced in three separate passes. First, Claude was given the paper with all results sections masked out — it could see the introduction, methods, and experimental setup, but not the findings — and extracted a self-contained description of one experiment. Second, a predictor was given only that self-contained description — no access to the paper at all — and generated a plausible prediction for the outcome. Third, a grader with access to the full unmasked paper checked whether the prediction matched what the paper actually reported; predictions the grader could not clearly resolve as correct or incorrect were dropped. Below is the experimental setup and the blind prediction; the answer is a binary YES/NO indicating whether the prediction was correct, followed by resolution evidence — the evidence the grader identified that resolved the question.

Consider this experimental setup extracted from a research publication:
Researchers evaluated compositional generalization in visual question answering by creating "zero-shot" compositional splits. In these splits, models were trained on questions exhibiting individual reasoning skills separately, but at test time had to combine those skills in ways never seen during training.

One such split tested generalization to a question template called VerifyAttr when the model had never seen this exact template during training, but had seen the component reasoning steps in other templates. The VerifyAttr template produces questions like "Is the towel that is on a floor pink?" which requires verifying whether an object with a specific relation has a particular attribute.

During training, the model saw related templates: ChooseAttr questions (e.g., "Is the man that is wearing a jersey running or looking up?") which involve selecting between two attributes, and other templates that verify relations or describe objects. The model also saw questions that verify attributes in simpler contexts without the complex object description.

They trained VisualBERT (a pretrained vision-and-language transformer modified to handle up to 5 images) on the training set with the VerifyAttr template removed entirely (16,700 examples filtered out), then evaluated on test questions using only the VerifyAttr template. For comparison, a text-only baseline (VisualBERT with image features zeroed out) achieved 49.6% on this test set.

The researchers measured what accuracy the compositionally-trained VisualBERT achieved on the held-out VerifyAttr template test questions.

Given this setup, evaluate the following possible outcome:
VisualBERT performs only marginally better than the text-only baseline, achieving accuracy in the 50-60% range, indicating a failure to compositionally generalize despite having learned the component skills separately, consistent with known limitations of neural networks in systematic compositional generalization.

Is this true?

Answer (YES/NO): NO